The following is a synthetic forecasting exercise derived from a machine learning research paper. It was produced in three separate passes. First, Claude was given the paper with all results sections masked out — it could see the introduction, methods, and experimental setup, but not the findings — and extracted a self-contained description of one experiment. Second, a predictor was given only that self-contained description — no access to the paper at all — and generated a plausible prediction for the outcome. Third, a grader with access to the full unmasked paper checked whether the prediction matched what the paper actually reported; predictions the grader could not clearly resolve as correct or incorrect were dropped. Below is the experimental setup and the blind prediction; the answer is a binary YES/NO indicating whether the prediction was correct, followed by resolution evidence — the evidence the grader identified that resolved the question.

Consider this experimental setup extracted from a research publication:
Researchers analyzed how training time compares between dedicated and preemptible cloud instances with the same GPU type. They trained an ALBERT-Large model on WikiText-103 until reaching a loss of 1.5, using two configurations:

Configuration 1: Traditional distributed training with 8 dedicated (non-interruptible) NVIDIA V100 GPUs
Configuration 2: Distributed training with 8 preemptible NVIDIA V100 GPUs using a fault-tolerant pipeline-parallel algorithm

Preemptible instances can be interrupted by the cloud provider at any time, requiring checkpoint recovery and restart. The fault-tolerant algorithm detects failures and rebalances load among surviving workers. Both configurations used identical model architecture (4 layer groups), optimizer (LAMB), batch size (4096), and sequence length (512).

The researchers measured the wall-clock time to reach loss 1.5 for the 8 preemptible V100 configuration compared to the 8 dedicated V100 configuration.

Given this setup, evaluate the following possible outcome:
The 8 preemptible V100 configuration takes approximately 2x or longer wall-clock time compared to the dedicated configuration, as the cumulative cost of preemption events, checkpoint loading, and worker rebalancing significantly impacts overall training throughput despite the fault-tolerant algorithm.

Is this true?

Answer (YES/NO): NO